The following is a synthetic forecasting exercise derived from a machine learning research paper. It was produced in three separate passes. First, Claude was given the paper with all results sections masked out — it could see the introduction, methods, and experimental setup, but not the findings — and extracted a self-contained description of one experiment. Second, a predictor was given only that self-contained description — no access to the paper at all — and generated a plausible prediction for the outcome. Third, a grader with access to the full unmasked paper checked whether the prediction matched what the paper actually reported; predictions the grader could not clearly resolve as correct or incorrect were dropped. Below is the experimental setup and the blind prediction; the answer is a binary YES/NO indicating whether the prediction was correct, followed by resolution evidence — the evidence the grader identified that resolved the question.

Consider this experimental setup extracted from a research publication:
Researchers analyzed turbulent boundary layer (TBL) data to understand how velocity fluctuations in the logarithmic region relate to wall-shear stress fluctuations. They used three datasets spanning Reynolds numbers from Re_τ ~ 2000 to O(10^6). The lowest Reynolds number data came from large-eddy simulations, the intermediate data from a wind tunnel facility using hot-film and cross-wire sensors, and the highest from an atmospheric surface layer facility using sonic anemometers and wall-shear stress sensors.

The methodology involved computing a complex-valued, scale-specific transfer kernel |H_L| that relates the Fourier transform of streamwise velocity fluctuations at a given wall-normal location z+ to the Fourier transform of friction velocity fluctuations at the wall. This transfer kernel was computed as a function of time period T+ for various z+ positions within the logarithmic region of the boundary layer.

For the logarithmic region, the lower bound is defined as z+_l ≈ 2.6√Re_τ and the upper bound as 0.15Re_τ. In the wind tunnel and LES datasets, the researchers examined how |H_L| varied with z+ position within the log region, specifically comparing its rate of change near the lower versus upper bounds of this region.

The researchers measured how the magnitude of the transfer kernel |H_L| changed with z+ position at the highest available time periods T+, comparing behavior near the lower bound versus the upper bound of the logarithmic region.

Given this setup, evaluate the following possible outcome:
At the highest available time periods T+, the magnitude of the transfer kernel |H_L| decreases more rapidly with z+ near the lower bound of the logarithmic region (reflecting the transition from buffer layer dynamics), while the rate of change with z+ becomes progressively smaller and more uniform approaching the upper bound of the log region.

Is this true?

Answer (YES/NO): NO